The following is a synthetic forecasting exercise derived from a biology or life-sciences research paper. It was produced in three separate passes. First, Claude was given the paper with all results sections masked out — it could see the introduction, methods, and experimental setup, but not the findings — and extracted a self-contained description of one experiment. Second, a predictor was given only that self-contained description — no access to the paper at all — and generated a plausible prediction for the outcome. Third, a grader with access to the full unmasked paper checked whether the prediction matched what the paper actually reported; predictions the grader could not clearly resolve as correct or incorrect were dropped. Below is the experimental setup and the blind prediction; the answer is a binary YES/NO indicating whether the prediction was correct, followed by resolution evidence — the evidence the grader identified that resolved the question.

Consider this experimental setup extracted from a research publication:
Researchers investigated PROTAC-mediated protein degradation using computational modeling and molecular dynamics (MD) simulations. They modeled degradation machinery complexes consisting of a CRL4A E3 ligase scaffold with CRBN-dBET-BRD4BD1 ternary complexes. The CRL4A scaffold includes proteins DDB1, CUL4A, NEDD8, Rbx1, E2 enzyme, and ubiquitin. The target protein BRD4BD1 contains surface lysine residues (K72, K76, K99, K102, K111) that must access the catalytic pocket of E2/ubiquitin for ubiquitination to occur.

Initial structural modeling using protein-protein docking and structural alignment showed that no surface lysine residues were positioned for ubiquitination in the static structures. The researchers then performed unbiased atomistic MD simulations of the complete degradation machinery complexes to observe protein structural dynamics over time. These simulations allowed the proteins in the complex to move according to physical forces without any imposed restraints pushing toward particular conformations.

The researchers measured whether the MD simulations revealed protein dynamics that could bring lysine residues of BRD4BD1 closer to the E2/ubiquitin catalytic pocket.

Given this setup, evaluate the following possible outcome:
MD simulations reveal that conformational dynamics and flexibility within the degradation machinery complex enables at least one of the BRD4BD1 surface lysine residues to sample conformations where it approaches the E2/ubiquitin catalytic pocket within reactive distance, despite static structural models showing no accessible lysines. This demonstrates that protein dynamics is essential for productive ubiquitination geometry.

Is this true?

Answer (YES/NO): YES